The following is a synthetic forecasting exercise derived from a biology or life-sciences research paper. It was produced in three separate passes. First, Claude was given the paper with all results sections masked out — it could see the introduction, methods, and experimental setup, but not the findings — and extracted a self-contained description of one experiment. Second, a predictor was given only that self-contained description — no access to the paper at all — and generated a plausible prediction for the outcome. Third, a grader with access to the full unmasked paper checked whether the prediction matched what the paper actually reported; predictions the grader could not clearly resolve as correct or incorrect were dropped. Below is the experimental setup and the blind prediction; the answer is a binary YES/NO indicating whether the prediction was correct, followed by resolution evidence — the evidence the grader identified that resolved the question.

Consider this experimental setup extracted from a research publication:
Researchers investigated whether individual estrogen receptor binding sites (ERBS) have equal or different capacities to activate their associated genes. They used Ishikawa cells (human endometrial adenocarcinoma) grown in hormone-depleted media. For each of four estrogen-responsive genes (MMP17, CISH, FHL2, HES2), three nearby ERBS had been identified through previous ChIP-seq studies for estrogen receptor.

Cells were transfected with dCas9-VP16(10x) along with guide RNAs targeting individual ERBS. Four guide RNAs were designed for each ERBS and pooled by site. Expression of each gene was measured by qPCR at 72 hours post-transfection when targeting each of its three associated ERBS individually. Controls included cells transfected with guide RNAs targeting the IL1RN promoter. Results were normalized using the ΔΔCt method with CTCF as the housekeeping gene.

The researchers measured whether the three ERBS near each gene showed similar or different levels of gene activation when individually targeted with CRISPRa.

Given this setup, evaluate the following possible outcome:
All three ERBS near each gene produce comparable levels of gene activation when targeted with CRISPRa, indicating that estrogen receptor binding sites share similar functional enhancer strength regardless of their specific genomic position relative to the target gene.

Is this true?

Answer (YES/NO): NO